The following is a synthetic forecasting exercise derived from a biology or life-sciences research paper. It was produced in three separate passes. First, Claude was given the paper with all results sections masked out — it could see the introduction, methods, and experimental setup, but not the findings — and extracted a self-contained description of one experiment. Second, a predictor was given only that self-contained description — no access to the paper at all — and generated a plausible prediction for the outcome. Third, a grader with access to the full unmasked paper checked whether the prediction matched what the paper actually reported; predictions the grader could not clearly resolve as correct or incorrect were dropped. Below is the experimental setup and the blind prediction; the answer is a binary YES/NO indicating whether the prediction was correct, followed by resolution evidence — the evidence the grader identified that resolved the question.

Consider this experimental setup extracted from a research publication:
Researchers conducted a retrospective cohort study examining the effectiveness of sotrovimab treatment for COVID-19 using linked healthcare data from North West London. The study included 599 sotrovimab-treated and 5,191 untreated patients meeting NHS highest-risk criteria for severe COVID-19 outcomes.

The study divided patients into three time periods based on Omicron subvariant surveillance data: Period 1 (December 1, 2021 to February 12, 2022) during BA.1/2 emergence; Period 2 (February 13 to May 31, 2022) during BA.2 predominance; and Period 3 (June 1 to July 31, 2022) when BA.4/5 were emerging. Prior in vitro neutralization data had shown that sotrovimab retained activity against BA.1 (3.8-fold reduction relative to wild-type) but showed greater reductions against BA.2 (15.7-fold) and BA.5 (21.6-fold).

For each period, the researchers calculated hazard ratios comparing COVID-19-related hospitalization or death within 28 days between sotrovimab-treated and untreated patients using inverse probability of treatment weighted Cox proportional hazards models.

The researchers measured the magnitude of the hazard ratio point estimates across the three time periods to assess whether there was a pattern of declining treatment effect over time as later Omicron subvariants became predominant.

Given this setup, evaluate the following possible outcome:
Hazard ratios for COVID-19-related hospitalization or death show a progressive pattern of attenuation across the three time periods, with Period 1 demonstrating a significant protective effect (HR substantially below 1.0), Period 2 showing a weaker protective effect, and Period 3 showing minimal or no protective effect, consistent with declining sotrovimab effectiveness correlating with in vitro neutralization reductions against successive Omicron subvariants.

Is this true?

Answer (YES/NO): YES